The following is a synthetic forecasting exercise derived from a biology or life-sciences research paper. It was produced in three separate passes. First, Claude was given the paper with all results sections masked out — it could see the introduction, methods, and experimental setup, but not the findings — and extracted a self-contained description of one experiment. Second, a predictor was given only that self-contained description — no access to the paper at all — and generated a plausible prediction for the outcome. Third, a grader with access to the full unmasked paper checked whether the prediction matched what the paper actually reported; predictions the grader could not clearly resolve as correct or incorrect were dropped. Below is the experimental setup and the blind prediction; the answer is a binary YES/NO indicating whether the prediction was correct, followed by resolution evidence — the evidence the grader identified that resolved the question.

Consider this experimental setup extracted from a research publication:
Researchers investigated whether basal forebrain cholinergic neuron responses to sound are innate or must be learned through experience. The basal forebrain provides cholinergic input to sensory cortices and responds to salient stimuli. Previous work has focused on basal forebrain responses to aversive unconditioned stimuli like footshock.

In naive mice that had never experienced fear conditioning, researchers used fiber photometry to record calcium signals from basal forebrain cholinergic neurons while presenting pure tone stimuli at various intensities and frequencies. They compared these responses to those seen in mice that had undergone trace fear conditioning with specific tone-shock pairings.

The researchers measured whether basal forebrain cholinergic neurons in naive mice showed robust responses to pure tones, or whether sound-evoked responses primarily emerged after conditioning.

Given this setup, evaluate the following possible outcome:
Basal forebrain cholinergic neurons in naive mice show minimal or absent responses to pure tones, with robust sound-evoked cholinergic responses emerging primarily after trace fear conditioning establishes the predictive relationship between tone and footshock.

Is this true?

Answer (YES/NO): NO